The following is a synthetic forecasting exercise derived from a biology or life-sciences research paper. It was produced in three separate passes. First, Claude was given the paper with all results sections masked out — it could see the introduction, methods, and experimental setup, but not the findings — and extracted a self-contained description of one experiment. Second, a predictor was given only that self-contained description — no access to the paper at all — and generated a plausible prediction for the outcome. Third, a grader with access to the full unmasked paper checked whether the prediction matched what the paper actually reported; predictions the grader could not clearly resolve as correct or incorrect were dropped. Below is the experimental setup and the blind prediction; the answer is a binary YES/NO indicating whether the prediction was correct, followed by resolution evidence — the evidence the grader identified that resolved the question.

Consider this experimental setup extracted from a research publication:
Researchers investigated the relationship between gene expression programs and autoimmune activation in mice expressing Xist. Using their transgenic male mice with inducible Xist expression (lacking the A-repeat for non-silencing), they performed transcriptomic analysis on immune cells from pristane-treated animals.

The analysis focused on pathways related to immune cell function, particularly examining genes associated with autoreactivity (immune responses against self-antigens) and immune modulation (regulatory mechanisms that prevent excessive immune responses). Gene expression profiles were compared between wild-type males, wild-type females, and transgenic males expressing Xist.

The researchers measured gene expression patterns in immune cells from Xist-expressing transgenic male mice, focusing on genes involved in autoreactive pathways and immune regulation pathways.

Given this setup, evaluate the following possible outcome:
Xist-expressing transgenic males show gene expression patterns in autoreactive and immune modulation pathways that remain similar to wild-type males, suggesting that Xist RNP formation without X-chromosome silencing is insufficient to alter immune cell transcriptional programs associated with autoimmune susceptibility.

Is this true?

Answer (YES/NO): NO